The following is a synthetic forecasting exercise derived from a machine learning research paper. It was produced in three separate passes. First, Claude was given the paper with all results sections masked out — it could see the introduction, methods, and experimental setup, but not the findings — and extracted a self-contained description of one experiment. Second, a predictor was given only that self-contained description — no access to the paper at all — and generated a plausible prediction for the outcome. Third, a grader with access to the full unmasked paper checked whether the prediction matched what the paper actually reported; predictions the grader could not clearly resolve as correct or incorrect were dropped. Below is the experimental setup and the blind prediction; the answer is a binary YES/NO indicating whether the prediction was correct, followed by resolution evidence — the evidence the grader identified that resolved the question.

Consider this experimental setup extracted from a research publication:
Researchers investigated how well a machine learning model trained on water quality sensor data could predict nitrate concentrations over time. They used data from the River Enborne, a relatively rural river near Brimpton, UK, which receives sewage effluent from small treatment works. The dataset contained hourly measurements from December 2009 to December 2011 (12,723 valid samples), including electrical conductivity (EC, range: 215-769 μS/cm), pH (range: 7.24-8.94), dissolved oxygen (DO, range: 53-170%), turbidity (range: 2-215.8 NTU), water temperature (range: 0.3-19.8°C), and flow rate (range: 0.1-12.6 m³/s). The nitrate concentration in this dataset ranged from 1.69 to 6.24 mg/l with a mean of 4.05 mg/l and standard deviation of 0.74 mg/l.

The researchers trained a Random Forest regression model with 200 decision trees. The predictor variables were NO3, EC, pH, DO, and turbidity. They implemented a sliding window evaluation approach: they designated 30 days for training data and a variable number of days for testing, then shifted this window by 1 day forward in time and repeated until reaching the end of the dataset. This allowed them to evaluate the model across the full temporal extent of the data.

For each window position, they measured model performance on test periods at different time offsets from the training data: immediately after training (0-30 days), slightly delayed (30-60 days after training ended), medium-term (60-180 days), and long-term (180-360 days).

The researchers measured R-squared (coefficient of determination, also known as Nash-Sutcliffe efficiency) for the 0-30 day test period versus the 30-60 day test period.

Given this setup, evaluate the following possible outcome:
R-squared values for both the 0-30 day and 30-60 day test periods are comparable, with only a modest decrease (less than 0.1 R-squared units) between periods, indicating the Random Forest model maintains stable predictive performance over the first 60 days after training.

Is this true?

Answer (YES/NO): NO